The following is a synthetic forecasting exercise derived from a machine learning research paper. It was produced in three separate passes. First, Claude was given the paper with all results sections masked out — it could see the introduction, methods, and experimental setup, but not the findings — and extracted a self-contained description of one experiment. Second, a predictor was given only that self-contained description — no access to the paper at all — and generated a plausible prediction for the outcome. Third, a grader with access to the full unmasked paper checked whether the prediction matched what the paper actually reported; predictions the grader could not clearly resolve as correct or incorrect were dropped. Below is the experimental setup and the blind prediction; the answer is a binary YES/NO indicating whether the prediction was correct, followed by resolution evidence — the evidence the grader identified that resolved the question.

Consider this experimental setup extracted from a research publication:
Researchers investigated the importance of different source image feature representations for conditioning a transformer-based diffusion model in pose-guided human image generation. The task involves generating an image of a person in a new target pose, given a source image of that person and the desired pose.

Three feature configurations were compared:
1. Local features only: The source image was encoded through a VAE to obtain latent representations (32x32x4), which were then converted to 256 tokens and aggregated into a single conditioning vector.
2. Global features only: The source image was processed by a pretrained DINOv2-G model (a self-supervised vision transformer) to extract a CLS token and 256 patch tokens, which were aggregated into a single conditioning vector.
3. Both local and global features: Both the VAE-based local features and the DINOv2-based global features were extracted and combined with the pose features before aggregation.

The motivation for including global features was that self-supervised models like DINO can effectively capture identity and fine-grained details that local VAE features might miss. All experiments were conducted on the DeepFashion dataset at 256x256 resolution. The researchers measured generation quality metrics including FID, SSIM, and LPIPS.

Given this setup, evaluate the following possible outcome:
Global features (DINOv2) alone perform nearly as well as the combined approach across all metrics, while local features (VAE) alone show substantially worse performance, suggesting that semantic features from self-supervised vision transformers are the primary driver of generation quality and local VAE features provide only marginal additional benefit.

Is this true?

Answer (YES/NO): YES